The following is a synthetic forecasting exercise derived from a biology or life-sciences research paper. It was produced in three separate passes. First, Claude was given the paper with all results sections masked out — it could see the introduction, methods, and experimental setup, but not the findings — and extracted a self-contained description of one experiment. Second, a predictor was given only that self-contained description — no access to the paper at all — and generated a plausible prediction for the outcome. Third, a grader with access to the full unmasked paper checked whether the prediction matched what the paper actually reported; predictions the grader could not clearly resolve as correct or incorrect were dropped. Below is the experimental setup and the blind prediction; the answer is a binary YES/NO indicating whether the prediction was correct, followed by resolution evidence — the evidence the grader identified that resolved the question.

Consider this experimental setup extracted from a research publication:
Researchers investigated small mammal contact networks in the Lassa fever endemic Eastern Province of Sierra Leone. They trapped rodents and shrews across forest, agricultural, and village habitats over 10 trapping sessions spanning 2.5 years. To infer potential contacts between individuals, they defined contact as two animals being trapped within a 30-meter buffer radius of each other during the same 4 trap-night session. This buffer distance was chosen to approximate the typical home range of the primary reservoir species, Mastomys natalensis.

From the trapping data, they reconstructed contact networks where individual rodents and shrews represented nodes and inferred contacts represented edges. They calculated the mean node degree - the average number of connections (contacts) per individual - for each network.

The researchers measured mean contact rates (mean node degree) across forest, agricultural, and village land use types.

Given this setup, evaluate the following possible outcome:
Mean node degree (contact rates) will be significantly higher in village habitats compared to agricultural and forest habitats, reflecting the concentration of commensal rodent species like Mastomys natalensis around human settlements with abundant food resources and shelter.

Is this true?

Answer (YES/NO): NO